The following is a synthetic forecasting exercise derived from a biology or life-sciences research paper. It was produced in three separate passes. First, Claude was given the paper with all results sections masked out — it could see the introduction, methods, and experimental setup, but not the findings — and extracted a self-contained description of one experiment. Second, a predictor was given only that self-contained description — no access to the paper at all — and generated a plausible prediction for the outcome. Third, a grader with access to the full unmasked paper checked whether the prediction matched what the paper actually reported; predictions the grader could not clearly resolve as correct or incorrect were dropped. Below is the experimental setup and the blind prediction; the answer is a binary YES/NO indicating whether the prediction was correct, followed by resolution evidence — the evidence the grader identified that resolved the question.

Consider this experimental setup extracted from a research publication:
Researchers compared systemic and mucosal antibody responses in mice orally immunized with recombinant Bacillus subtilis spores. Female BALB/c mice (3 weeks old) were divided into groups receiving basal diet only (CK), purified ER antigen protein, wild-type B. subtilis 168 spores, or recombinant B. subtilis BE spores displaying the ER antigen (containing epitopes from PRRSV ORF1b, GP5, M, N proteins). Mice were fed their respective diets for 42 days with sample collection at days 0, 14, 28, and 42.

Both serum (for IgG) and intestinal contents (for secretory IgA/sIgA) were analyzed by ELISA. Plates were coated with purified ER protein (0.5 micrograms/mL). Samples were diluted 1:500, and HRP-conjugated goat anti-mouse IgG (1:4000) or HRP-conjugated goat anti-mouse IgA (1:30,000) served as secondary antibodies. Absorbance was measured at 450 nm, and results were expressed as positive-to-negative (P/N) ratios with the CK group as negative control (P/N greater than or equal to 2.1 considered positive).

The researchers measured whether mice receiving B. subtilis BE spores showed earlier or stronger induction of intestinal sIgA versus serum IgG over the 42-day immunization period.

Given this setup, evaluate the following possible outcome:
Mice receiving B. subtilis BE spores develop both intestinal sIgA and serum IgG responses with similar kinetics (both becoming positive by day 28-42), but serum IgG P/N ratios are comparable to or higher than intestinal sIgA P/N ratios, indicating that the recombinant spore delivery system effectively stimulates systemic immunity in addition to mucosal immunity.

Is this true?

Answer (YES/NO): NO